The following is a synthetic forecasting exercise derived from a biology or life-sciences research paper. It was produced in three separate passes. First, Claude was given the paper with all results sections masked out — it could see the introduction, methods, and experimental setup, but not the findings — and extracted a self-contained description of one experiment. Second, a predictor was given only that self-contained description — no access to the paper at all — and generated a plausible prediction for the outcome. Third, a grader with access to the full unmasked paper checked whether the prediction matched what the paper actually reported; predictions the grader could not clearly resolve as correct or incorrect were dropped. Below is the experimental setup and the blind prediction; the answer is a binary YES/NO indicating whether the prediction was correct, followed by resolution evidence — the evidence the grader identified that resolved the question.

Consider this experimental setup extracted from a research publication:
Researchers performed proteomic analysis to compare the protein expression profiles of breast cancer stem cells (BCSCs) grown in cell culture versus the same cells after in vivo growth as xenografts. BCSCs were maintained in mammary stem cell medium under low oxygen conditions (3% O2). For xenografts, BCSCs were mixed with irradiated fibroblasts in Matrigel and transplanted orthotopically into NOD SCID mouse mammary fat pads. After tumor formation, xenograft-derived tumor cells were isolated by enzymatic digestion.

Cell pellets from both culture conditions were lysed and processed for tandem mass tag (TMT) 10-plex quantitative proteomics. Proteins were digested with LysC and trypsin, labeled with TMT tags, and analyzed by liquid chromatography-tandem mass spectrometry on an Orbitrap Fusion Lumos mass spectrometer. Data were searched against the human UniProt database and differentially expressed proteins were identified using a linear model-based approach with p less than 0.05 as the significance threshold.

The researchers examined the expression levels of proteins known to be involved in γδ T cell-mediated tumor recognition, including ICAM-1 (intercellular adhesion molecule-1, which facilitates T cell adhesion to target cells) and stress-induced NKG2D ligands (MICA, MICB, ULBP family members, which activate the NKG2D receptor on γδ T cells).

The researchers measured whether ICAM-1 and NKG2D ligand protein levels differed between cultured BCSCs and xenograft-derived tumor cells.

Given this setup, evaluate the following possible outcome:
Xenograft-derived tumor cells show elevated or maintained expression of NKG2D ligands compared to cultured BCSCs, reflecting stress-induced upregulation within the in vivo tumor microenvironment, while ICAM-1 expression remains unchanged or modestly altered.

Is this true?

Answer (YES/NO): NO